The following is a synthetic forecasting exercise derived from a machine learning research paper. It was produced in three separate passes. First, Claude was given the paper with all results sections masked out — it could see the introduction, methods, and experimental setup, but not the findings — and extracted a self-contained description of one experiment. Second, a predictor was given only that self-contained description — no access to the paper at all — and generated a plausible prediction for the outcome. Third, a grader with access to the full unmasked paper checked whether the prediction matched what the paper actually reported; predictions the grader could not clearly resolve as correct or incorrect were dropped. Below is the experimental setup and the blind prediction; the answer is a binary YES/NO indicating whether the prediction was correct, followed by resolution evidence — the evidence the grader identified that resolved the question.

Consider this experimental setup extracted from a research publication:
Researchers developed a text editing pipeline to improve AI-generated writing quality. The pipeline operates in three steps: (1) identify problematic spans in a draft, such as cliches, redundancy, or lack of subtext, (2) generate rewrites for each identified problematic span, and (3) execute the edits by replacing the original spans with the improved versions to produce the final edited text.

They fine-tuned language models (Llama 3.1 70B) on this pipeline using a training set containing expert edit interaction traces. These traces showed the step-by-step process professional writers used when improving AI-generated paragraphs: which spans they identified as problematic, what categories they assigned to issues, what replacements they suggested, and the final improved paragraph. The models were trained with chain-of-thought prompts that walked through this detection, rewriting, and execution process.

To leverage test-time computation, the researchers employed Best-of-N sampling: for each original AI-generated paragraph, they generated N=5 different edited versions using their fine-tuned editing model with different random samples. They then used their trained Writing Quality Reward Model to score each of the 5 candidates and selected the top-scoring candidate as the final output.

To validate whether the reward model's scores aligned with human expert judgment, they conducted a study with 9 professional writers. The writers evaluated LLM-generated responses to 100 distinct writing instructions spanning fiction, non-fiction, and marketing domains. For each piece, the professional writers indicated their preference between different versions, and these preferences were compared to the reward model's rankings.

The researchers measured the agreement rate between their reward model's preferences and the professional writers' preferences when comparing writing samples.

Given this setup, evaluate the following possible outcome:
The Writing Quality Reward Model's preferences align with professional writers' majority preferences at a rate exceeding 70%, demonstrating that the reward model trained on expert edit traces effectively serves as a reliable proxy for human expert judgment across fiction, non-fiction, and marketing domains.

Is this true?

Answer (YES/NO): NO